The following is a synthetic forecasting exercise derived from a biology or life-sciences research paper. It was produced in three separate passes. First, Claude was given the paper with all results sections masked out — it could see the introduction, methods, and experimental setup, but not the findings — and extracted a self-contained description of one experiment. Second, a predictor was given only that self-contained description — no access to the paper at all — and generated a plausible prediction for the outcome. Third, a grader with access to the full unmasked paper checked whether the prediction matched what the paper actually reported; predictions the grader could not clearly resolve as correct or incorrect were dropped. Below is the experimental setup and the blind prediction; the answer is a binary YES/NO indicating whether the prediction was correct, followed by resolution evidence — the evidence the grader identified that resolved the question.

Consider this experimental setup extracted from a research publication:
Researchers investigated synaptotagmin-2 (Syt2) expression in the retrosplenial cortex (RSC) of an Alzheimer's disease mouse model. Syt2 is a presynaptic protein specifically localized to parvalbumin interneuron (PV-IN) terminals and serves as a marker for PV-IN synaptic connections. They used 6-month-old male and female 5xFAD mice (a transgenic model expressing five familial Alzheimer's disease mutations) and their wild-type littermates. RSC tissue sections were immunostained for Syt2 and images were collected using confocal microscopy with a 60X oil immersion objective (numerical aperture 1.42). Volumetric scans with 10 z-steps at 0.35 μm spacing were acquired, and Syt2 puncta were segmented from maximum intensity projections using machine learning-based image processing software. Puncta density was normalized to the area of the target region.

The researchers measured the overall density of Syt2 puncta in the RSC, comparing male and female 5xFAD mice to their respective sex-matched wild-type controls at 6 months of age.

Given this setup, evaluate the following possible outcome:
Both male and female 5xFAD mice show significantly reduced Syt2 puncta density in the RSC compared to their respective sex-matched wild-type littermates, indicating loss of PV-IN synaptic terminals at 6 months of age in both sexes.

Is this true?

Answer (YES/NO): NO